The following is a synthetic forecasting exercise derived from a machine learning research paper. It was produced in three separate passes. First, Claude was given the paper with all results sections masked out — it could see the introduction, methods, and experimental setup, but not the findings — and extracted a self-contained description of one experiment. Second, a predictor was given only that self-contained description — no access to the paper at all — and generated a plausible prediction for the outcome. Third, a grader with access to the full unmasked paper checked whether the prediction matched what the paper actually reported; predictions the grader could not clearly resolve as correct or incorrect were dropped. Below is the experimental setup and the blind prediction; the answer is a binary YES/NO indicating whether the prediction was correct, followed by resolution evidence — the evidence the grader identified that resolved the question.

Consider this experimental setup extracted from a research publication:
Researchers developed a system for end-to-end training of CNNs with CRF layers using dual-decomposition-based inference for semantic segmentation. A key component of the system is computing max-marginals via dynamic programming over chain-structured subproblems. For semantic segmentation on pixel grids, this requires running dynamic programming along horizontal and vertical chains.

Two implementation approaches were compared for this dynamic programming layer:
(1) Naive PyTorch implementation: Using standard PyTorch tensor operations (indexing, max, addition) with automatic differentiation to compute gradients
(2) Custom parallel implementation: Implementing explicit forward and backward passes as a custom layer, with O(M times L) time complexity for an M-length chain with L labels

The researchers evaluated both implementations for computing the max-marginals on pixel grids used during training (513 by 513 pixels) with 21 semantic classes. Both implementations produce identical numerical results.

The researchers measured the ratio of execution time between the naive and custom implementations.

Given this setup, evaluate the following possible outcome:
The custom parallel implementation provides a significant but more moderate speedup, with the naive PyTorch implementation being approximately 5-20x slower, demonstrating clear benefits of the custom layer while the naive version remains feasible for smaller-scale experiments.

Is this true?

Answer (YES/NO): NO